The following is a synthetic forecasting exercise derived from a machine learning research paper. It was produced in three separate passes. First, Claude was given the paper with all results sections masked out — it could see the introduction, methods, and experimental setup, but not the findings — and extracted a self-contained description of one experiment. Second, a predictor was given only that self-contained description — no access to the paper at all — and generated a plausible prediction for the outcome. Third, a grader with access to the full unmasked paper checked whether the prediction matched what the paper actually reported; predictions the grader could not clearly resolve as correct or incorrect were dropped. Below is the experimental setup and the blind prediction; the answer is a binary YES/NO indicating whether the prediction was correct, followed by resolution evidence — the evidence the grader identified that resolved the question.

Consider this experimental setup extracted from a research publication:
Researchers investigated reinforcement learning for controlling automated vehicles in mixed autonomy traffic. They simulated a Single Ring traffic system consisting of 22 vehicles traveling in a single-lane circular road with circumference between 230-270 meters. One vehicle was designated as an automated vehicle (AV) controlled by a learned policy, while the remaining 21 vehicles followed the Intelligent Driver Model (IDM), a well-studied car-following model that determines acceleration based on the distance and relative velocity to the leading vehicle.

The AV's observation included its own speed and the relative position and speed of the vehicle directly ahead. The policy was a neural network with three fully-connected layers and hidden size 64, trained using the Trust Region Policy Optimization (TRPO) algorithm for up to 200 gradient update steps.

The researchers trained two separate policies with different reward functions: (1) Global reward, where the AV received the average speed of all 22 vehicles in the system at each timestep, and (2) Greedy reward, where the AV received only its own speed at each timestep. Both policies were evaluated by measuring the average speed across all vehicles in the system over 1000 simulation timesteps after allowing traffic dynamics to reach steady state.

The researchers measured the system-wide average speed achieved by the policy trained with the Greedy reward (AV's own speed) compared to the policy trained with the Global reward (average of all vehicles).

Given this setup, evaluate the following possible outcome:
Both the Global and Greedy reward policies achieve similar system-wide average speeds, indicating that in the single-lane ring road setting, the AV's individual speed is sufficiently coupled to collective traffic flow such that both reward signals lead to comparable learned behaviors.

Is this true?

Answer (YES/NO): YES